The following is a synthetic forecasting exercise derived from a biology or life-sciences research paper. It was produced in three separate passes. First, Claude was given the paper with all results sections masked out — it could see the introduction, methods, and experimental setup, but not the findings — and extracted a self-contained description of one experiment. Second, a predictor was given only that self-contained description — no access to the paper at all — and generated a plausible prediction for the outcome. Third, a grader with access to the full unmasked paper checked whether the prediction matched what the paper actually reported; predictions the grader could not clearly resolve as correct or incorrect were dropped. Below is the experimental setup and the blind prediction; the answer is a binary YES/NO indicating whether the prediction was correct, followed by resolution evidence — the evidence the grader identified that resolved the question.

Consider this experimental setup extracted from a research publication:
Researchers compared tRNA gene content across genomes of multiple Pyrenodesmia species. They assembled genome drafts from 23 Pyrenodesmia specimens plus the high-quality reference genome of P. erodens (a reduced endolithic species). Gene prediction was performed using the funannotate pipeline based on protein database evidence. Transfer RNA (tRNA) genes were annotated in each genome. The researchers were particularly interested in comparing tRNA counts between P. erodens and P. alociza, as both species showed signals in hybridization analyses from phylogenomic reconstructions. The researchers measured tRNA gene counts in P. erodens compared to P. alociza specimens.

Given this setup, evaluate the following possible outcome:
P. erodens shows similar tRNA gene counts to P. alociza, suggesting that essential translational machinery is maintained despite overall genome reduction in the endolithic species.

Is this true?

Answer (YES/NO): NO